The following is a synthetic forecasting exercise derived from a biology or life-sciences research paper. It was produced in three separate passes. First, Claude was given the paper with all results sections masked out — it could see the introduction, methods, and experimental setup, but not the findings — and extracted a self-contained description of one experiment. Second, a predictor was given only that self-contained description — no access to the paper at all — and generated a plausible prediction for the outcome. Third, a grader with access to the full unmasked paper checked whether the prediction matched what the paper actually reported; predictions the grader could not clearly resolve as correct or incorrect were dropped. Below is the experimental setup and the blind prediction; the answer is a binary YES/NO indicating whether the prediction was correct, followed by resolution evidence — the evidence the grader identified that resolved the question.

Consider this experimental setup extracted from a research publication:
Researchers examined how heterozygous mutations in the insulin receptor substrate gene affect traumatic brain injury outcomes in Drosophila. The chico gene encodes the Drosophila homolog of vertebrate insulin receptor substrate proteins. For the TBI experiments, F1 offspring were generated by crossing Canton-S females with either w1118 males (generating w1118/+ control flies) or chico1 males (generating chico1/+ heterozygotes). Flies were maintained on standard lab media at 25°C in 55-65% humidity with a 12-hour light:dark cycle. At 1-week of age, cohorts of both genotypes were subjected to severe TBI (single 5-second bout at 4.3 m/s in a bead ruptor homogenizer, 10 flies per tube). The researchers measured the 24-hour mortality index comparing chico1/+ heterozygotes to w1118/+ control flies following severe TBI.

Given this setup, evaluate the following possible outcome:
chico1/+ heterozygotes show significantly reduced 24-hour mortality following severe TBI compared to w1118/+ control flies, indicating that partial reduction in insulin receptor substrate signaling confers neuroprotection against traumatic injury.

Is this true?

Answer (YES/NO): YES